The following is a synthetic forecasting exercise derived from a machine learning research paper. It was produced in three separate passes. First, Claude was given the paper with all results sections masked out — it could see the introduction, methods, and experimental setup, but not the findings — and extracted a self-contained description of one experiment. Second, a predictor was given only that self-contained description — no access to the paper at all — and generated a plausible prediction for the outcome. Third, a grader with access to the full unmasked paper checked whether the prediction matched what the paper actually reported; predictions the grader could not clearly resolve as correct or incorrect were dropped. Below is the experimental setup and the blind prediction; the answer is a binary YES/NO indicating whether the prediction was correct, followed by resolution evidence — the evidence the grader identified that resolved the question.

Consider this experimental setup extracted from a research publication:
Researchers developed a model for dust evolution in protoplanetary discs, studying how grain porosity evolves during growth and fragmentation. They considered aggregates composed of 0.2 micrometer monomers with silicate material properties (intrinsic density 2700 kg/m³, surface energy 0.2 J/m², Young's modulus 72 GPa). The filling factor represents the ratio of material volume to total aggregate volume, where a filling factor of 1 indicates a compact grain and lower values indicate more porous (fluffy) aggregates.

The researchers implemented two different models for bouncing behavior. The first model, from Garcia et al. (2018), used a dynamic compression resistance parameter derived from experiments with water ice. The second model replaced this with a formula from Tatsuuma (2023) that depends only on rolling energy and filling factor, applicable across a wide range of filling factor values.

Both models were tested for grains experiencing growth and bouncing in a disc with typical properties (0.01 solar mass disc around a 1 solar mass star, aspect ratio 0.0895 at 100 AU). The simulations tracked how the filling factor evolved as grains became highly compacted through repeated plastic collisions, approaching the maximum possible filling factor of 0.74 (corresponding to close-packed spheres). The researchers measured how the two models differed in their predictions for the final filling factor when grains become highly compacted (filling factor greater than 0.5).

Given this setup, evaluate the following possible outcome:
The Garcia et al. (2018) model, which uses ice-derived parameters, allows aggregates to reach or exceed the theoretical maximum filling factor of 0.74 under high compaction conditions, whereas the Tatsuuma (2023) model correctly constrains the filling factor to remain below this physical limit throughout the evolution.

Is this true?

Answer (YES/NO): YES